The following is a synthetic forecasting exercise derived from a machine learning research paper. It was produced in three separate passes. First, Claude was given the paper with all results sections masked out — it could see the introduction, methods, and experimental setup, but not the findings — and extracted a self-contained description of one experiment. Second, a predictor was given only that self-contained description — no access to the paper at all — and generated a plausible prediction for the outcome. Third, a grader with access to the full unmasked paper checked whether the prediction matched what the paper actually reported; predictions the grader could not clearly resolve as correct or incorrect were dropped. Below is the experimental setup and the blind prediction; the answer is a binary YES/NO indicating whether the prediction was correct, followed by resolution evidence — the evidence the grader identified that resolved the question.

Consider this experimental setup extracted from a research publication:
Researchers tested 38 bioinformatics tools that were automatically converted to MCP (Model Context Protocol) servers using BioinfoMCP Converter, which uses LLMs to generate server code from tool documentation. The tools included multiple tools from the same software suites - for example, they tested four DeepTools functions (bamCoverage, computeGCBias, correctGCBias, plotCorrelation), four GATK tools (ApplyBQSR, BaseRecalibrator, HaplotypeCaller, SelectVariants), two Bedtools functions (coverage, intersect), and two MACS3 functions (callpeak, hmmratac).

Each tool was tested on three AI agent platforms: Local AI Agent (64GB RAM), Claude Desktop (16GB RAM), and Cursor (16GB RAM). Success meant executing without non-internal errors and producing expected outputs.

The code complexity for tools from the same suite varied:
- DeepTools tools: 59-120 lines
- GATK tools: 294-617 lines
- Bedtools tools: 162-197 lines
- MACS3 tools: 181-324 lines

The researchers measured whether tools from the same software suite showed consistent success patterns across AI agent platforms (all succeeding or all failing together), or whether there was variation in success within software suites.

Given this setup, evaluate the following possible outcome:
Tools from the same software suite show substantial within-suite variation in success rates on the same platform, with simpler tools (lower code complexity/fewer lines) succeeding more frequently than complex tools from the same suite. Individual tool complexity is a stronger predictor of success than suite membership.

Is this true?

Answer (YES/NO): NO